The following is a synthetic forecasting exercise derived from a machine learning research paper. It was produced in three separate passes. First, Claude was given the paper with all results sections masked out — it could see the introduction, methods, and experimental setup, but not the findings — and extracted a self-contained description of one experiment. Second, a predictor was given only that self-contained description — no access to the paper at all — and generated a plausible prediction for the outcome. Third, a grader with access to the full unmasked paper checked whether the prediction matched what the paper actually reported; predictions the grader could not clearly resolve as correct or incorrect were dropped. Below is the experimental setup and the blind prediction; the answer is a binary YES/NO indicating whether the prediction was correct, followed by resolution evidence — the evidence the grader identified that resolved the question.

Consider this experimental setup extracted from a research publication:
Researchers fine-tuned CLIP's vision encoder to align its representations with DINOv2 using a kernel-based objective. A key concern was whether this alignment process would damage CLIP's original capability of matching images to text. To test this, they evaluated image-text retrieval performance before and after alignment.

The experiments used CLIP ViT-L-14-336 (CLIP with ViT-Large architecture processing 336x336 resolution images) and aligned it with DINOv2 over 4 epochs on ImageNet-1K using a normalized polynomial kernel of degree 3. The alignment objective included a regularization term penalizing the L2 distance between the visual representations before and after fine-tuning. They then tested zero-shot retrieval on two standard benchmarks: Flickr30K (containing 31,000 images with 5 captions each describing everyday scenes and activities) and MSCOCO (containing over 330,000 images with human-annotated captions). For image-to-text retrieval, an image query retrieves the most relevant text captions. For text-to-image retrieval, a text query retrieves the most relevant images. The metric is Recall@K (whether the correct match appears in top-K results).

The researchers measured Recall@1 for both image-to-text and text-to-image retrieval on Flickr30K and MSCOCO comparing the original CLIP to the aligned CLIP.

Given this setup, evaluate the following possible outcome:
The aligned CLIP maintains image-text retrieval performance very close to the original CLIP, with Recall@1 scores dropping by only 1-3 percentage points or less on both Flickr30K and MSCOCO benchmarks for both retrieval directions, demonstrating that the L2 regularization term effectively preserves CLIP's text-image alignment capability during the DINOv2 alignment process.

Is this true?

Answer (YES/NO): NO